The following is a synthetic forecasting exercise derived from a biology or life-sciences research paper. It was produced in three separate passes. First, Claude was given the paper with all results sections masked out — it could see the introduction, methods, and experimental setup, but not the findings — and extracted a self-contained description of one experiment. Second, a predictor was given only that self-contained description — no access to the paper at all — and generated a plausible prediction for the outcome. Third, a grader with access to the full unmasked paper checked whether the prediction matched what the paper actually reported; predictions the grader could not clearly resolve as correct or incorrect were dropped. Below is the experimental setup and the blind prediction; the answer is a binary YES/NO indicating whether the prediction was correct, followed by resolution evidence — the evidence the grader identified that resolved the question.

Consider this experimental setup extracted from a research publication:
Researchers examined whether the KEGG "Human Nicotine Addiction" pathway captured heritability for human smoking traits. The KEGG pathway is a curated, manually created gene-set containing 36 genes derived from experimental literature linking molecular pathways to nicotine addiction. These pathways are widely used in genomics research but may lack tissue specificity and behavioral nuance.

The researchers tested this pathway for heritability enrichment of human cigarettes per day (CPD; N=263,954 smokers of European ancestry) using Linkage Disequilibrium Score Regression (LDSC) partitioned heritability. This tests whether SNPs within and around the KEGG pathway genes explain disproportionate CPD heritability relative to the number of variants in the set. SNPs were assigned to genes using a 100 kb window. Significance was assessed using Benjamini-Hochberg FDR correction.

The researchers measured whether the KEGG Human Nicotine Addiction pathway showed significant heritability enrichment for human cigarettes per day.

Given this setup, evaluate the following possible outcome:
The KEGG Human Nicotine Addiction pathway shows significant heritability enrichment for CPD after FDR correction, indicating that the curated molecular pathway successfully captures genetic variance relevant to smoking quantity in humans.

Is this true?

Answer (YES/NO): NO